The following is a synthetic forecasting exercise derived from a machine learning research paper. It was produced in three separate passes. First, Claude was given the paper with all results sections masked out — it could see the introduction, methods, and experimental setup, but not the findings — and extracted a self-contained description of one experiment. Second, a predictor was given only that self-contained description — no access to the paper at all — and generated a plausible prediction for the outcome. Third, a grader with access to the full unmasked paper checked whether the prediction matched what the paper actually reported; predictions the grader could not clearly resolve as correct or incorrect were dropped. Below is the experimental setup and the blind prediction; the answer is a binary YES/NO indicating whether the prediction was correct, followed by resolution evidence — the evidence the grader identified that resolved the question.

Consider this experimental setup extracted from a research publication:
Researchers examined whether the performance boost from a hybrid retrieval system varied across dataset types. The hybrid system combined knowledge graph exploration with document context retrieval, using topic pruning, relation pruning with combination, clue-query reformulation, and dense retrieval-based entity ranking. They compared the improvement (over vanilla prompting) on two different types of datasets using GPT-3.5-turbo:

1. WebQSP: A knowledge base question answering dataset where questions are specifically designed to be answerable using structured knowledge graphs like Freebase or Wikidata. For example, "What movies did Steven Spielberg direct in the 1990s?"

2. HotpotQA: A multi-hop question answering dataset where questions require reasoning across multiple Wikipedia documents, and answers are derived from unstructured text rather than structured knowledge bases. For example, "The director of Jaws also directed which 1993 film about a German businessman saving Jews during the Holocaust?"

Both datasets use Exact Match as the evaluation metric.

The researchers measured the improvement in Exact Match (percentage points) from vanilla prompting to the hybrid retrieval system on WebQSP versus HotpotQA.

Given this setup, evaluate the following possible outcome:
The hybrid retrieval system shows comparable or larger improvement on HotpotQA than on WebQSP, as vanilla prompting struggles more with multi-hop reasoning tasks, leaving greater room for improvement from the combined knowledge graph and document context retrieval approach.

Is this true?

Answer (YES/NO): YES